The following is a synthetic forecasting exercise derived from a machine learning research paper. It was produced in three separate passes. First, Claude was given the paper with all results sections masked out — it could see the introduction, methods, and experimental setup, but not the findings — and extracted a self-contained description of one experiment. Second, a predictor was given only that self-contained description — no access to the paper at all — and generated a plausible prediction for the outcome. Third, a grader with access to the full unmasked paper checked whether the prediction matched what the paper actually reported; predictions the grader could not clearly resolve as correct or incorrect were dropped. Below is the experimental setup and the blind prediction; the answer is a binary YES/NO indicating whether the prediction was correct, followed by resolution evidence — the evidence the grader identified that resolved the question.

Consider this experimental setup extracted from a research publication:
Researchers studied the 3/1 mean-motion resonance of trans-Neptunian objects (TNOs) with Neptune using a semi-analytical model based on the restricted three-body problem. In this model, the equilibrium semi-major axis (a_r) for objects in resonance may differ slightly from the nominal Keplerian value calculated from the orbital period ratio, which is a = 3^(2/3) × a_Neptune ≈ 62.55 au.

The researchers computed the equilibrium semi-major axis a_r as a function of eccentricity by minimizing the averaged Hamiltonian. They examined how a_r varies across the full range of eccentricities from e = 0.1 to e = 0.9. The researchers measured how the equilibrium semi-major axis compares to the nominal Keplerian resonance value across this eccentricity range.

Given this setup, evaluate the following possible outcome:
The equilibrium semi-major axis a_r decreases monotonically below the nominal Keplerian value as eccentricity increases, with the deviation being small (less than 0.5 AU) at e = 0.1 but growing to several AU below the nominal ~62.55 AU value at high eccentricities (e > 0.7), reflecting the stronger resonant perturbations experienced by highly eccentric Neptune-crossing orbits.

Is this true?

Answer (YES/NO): NO